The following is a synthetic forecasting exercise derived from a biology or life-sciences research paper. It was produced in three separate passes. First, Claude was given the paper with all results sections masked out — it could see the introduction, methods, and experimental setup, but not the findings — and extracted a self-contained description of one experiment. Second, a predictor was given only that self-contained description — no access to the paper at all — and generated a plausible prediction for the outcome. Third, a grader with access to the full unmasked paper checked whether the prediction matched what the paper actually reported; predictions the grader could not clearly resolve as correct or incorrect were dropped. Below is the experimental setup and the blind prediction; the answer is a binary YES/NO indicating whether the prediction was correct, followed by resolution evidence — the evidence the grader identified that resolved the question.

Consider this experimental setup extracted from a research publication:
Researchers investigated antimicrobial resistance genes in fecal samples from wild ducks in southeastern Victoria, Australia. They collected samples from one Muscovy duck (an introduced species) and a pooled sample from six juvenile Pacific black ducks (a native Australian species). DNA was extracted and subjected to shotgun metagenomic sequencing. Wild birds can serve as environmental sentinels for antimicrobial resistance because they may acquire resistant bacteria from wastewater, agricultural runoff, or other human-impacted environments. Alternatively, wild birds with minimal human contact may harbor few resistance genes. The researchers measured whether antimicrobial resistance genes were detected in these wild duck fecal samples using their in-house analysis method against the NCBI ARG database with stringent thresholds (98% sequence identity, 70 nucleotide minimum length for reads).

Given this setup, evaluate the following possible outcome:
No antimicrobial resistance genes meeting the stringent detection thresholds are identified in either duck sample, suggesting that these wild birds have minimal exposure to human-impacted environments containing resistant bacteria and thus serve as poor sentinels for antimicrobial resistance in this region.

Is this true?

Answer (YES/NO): NO